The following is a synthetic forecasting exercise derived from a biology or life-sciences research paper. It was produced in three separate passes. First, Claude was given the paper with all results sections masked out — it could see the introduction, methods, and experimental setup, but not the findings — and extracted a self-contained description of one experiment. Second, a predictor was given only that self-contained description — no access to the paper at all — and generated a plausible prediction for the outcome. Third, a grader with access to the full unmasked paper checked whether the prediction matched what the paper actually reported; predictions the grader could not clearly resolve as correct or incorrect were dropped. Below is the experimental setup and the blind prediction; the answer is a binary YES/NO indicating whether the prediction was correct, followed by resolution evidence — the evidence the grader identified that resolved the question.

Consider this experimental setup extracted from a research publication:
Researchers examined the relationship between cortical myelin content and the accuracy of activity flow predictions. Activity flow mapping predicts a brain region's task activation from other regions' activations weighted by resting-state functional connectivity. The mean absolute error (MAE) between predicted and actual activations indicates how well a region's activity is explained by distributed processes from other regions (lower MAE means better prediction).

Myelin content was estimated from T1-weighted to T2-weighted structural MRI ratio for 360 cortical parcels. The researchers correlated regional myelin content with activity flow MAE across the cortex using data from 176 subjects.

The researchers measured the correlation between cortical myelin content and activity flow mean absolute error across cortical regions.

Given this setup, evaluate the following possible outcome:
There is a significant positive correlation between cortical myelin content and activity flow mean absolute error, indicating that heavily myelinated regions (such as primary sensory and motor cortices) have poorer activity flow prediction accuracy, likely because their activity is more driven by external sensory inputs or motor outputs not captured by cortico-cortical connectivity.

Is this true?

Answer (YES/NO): YES